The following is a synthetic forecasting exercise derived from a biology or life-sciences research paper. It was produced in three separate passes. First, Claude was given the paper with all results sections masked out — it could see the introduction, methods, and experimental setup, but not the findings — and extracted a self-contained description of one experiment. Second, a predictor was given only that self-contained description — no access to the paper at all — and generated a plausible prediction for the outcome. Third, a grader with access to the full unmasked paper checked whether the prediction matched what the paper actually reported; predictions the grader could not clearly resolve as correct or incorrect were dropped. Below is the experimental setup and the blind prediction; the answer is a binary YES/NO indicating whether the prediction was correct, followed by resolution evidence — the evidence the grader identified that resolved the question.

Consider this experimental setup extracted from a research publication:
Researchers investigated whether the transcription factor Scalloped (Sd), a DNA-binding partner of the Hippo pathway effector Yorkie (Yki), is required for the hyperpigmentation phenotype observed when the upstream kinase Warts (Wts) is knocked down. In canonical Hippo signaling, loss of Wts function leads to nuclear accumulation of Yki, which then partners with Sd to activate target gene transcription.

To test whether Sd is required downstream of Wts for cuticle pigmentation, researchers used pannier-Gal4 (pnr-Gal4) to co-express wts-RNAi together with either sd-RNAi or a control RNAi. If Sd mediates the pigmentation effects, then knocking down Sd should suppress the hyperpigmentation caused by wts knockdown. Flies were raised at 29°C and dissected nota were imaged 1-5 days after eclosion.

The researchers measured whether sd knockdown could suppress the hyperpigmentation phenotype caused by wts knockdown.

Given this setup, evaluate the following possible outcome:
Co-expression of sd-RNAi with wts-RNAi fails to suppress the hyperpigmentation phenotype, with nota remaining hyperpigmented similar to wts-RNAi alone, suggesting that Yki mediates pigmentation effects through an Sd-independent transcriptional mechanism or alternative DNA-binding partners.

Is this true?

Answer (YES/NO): NO